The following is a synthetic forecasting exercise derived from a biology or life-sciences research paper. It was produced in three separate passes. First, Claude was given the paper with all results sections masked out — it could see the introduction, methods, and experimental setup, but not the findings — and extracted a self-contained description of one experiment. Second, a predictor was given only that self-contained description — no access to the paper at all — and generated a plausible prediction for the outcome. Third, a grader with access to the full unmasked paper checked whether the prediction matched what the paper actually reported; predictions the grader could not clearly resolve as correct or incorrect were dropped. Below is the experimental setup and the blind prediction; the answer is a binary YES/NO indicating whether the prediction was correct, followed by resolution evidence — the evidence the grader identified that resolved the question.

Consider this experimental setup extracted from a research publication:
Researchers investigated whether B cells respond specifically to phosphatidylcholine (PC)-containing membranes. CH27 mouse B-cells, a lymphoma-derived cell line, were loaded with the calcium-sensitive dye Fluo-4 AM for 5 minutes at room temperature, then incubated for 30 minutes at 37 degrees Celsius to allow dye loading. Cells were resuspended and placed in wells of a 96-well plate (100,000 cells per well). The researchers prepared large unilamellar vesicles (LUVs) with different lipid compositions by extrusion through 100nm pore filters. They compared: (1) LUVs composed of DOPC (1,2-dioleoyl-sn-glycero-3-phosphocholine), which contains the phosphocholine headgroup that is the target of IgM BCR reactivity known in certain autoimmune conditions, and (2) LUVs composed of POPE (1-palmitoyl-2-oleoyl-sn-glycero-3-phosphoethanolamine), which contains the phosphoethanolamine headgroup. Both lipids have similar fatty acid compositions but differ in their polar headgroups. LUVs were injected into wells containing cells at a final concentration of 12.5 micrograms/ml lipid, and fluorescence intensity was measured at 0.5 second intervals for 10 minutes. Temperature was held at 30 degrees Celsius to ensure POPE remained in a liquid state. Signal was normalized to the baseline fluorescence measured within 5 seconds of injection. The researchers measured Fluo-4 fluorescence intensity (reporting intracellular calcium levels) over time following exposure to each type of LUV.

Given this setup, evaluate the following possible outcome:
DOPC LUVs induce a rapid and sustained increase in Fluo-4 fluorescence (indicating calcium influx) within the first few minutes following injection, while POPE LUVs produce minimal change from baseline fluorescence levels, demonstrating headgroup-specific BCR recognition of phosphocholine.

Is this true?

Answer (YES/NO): YES